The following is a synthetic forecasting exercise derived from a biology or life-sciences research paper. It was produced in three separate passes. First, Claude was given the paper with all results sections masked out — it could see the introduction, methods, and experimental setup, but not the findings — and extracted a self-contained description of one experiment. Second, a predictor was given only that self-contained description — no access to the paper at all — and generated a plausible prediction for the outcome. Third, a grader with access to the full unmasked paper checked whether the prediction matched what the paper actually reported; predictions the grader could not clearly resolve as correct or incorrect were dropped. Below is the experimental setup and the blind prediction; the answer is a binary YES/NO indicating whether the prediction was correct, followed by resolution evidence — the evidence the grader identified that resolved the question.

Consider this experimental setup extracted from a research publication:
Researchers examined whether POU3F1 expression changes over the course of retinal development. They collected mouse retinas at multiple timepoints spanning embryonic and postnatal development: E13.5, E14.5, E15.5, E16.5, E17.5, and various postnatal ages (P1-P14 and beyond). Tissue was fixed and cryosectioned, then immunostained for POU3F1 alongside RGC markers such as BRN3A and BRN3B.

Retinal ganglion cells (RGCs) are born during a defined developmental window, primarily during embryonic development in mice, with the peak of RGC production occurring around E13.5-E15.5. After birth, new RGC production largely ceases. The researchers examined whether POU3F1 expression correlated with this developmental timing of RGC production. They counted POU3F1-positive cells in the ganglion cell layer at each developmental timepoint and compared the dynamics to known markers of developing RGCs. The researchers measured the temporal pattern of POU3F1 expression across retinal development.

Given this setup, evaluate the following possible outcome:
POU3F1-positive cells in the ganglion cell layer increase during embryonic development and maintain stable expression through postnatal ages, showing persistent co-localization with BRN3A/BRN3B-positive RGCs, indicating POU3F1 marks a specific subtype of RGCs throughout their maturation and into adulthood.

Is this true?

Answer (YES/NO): NO